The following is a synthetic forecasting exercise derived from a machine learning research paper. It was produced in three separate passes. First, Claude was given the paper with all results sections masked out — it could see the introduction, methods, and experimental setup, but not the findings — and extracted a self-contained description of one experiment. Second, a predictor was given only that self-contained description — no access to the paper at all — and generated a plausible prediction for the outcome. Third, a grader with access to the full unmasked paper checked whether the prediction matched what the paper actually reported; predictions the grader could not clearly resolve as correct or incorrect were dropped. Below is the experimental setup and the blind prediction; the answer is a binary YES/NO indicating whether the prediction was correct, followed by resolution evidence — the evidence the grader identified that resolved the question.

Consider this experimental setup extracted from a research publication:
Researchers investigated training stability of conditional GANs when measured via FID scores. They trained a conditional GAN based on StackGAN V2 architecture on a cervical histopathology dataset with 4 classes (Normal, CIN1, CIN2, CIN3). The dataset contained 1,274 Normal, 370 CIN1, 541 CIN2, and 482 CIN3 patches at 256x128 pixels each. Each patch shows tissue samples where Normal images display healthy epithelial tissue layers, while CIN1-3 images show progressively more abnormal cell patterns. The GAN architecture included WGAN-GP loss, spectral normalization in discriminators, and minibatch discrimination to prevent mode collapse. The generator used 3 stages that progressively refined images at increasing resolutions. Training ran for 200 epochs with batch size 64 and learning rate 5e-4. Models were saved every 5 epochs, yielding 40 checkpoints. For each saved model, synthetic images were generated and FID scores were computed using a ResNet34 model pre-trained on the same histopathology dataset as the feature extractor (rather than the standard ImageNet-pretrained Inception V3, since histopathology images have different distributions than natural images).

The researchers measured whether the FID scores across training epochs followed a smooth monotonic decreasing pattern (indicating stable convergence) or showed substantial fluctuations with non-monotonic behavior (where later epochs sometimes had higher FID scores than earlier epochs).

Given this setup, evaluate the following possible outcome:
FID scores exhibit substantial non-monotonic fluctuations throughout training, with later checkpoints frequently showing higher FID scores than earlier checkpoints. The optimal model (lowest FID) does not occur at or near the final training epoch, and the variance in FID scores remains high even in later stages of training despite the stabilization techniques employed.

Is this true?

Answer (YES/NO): YES